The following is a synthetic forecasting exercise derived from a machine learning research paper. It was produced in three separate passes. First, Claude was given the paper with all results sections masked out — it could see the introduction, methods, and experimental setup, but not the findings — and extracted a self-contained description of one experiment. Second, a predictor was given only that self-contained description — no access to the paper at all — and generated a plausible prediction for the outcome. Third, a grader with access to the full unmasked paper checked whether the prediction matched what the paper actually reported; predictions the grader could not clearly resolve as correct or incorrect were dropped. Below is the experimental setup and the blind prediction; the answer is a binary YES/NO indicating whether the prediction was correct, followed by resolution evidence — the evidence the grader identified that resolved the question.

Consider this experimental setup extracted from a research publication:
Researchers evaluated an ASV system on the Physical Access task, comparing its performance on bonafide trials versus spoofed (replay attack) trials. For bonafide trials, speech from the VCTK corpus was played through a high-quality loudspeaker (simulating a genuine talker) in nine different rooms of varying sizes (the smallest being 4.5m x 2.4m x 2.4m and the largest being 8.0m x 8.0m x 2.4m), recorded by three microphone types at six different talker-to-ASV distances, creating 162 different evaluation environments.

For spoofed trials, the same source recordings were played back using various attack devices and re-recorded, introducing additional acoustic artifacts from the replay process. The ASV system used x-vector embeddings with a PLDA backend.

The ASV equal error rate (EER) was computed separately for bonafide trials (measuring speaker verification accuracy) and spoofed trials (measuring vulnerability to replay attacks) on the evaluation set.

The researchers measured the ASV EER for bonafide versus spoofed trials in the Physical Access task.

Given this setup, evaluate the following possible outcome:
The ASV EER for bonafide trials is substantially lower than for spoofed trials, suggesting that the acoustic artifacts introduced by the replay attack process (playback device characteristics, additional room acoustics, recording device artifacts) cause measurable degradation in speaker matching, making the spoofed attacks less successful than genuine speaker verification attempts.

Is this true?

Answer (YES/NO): NO